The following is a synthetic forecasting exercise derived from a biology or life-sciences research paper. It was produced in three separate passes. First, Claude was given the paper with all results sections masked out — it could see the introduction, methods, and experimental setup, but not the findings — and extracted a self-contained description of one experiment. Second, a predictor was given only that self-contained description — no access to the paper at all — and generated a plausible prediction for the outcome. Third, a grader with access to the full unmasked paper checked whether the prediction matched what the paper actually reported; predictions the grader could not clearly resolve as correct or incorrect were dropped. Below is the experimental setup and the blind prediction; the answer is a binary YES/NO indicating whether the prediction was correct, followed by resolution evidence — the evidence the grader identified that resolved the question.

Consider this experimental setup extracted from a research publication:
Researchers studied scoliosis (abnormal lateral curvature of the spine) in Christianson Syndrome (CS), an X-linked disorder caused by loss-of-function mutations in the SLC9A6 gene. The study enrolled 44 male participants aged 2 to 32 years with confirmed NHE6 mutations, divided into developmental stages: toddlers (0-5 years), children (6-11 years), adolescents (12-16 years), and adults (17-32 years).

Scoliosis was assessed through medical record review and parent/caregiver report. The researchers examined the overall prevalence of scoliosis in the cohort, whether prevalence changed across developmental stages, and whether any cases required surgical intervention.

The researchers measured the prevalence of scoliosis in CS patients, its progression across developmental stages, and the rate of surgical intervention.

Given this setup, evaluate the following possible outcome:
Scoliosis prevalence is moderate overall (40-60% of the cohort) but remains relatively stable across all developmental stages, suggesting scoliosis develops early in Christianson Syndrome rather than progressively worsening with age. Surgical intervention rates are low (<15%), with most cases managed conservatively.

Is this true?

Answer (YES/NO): NO